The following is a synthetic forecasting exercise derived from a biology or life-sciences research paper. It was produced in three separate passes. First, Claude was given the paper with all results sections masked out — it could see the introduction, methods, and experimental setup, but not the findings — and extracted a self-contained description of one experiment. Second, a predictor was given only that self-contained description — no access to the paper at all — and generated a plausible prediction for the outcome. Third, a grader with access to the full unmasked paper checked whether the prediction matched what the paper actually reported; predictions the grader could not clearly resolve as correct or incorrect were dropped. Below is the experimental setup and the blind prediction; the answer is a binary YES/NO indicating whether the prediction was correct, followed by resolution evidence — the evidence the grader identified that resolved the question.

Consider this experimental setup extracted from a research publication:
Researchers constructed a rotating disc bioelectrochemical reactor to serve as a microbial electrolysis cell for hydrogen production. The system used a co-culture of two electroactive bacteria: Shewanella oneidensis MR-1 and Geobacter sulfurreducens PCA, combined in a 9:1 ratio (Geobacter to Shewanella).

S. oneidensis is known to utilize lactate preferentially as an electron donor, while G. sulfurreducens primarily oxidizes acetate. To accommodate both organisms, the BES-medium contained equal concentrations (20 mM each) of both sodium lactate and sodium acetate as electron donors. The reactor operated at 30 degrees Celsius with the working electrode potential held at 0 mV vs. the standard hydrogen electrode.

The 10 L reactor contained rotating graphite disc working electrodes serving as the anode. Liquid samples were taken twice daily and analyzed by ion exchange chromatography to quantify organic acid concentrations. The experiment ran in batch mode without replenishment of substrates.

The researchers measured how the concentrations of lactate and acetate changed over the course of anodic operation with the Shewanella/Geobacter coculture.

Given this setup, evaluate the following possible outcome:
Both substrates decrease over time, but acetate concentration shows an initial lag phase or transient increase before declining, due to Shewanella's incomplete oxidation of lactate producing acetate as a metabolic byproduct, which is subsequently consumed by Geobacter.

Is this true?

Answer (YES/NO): NO